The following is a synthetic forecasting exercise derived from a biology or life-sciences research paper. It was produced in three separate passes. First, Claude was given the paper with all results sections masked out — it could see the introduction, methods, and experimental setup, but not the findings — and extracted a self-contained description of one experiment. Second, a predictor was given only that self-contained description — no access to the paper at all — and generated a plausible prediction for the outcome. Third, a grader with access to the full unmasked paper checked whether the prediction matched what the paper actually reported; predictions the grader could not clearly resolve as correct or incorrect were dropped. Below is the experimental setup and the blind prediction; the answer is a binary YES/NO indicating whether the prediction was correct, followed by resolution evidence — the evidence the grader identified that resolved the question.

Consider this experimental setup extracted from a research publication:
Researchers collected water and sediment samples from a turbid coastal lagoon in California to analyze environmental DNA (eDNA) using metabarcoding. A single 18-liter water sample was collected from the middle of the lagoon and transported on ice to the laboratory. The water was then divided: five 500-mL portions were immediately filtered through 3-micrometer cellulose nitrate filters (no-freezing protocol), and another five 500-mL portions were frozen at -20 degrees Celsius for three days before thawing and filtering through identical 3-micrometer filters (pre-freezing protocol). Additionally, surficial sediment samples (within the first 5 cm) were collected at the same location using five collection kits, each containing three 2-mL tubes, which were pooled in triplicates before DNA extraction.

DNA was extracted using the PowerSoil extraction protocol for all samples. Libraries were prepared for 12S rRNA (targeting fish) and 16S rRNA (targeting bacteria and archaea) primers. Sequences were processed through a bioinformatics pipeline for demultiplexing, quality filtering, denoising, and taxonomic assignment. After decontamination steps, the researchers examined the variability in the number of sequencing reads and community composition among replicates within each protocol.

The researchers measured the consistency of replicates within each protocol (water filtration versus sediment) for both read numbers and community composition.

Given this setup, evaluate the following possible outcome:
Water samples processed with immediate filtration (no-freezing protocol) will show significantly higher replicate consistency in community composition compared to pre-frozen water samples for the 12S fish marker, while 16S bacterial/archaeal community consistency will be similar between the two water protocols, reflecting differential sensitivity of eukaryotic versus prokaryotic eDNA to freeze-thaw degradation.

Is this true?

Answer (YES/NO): NO